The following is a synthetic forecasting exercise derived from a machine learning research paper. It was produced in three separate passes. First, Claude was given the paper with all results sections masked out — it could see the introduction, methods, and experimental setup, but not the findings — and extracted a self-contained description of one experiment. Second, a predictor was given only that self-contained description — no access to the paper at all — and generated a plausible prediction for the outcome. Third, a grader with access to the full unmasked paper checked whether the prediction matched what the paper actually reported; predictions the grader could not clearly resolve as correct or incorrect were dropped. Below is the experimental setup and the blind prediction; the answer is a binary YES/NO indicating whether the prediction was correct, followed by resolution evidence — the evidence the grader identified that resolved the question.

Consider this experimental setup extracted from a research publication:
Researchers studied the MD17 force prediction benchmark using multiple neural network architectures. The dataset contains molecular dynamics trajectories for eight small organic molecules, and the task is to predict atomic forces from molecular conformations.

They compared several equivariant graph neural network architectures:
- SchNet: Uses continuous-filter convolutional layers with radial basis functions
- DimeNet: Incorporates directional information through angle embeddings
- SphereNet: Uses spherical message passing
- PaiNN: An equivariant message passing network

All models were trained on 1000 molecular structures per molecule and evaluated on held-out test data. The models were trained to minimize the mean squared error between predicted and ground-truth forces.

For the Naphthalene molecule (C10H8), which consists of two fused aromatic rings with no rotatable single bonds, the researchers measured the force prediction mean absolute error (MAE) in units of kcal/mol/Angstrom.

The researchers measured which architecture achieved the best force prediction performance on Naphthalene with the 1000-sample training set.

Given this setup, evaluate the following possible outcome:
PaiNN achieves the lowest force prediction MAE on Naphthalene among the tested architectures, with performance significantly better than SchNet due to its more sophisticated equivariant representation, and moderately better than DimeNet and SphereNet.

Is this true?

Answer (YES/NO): YES